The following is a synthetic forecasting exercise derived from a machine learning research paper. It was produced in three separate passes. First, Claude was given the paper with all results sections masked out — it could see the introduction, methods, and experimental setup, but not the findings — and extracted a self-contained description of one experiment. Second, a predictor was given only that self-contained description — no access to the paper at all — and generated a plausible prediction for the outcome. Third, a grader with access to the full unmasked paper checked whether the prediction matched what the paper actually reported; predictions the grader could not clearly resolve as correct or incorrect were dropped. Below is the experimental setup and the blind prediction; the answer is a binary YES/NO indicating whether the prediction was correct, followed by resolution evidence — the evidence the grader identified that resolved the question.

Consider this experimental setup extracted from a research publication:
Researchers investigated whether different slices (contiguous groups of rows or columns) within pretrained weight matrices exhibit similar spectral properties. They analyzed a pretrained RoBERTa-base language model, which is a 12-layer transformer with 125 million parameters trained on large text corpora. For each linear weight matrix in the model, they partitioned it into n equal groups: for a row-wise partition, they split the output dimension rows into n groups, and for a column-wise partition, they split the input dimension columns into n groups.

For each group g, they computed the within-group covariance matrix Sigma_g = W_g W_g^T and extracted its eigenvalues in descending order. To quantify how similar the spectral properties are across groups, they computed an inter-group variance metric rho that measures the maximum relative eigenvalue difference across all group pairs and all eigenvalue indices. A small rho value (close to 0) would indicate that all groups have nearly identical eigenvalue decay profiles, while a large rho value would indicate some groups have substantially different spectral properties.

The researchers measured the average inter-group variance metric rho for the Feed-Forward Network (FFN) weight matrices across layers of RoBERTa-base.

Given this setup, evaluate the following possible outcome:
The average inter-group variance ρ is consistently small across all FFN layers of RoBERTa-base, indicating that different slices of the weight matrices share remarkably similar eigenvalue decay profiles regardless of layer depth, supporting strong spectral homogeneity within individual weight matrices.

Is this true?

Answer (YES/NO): YES